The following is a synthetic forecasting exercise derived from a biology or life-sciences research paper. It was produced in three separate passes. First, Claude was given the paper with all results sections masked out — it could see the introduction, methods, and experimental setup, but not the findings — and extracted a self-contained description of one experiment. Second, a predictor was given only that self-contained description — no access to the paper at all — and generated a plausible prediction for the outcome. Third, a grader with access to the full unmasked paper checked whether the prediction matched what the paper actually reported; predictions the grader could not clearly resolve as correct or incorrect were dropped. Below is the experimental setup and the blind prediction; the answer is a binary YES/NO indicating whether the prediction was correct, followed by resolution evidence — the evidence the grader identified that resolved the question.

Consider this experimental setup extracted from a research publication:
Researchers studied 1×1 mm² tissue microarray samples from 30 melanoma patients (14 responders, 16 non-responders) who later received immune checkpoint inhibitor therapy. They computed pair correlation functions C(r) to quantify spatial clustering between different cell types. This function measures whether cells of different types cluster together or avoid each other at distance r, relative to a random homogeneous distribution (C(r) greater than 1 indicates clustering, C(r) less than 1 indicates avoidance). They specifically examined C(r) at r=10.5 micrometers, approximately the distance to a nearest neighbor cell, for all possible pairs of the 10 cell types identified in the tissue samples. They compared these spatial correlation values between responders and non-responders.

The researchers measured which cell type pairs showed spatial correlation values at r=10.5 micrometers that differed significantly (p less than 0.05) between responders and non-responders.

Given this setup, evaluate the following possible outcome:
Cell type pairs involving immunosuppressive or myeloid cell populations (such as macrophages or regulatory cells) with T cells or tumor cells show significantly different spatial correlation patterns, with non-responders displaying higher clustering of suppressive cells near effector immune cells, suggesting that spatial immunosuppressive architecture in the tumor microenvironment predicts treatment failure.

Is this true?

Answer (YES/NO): NO